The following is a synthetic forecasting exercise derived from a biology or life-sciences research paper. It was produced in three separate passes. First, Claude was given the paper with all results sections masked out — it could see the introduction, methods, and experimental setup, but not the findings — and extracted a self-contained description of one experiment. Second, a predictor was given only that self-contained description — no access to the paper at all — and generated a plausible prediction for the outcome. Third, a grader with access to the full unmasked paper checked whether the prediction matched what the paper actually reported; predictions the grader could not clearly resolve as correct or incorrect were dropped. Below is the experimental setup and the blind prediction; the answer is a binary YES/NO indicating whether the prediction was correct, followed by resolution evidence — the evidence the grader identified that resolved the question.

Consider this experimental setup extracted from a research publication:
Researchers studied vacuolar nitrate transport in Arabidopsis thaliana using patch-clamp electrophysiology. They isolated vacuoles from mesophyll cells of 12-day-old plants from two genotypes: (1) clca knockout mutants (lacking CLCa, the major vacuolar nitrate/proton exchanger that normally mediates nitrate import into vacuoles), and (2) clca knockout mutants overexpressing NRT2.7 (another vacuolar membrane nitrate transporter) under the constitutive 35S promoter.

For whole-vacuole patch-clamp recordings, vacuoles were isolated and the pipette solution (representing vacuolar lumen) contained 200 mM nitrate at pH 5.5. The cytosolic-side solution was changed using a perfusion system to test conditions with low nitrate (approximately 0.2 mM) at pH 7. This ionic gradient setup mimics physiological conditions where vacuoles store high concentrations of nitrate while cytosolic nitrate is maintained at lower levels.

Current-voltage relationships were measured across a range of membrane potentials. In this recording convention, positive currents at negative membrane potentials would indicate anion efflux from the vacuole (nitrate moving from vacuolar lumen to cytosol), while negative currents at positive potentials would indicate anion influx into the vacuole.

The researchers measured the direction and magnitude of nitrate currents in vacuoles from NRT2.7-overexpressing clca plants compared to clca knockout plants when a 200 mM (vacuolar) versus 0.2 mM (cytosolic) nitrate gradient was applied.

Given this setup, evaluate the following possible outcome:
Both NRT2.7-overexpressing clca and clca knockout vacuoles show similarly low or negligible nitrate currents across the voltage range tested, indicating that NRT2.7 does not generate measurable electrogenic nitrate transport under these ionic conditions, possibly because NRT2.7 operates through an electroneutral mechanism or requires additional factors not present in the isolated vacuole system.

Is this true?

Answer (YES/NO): NO